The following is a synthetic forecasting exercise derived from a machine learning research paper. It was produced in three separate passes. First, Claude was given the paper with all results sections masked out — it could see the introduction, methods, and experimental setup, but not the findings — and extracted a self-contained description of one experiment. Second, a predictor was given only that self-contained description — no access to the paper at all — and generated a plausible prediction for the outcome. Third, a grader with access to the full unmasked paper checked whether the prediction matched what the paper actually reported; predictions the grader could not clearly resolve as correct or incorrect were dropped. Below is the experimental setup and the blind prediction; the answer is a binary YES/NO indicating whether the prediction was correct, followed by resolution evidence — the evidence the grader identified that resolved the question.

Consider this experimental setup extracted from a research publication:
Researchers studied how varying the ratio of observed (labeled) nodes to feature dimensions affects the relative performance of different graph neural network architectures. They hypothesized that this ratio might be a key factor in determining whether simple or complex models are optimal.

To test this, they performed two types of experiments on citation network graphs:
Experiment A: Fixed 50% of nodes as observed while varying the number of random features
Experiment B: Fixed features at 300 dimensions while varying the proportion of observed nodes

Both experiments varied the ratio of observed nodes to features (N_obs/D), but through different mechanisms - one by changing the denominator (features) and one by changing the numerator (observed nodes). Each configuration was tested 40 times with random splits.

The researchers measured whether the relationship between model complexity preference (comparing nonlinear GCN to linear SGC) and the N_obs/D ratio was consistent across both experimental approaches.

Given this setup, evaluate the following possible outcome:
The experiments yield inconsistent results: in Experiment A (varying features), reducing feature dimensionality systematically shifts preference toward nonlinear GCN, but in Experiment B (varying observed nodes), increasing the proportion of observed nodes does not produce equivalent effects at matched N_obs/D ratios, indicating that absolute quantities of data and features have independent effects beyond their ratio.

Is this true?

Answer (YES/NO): NO